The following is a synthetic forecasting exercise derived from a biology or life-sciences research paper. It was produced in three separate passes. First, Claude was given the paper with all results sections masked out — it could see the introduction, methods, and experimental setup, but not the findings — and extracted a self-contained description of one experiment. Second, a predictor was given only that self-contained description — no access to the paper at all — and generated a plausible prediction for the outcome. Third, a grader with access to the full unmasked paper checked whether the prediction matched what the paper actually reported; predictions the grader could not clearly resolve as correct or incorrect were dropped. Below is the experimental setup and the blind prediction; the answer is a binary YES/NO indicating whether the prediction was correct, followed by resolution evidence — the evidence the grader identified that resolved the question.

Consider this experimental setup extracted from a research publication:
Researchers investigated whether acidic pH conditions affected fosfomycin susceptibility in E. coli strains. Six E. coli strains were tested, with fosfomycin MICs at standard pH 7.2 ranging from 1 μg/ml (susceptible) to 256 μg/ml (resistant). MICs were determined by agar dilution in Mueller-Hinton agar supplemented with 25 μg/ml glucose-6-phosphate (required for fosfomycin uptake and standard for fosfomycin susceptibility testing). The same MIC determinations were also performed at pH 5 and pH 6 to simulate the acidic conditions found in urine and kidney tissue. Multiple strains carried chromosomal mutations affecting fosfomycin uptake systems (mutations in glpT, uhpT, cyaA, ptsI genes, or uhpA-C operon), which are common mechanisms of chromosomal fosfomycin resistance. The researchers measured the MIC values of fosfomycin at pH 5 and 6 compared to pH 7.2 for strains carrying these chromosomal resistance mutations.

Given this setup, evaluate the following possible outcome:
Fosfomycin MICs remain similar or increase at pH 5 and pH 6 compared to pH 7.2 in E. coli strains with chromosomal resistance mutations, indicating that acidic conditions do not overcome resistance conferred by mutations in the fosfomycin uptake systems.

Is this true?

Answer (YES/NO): NO